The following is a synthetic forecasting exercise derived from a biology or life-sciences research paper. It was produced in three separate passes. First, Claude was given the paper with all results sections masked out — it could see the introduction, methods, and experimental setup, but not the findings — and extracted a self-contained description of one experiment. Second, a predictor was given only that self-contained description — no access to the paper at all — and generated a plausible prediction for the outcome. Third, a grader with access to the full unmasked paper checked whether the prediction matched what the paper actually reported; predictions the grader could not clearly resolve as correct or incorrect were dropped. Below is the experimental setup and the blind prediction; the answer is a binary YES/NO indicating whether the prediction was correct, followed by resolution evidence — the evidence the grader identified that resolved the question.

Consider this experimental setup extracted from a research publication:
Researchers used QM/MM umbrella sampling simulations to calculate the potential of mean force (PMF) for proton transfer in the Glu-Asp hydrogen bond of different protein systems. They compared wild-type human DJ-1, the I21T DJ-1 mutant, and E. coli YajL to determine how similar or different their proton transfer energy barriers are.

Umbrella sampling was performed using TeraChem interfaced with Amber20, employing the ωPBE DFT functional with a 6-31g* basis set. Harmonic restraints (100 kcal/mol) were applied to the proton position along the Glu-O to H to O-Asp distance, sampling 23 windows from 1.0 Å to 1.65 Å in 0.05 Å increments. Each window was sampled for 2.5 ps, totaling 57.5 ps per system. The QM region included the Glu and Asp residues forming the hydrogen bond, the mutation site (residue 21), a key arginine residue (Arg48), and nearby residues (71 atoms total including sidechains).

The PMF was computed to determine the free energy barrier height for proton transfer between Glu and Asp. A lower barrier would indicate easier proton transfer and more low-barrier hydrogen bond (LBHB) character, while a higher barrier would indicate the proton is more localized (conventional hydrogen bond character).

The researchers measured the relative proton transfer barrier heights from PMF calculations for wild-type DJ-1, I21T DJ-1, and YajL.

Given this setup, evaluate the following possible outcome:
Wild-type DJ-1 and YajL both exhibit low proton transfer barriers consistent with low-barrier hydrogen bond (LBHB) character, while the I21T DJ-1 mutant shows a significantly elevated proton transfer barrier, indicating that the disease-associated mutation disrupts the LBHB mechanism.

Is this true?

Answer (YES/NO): NO